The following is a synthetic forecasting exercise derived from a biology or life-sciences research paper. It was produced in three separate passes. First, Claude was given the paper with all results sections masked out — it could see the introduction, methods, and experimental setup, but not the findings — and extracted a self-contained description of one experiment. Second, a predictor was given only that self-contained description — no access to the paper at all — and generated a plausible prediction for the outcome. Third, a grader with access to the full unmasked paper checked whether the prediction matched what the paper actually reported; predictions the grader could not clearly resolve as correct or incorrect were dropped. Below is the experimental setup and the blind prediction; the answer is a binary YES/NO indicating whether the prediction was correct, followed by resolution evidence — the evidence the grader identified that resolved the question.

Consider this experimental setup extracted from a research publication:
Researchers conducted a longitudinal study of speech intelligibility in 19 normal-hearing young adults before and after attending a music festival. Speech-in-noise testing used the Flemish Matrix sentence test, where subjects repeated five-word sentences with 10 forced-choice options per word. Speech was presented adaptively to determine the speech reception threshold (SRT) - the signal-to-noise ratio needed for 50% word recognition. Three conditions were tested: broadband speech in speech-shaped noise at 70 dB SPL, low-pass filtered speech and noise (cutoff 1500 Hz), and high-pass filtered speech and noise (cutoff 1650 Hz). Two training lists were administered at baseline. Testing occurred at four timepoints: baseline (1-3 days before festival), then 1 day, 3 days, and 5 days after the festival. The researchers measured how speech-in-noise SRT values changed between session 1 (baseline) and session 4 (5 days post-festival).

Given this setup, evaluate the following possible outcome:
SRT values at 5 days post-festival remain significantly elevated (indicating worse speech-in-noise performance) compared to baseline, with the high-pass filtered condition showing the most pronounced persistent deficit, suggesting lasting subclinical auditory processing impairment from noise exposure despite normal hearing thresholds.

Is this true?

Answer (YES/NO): NO